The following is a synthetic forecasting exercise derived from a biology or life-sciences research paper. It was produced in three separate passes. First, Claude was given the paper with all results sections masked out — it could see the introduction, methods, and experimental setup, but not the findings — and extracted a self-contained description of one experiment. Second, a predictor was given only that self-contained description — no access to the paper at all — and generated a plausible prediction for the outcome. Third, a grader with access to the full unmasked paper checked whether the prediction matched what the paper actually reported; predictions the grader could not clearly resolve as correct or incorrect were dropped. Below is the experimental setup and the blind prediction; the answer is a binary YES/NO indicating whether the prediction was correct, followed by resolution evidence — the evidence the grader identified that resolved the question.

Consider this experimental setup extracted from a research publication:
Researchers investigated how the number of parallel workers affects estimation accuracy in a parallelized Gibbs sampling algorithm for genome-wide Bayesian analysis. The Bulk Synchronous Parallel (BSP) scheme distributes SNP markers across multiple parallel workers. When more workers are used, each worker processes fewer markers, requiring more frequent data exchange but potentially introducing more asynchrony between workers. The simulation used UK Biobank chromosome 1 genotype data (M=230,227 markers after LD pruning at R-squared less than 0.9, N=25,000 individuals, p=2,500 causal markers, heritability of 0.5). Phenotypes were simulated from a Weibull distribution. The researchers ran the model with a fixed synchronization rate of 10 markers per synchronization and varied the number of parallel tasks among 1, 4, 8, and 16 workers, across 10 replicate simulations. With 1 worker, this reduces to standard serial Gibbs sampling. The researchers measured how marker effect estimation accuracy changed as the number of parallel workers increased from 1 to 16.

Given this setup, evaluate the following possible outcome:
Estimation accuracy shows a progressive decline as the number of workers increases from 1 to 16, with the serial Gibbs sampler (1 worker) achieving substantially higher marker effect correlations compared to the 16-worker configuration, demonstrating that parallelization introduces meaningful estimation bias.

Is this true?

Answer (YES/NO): NO